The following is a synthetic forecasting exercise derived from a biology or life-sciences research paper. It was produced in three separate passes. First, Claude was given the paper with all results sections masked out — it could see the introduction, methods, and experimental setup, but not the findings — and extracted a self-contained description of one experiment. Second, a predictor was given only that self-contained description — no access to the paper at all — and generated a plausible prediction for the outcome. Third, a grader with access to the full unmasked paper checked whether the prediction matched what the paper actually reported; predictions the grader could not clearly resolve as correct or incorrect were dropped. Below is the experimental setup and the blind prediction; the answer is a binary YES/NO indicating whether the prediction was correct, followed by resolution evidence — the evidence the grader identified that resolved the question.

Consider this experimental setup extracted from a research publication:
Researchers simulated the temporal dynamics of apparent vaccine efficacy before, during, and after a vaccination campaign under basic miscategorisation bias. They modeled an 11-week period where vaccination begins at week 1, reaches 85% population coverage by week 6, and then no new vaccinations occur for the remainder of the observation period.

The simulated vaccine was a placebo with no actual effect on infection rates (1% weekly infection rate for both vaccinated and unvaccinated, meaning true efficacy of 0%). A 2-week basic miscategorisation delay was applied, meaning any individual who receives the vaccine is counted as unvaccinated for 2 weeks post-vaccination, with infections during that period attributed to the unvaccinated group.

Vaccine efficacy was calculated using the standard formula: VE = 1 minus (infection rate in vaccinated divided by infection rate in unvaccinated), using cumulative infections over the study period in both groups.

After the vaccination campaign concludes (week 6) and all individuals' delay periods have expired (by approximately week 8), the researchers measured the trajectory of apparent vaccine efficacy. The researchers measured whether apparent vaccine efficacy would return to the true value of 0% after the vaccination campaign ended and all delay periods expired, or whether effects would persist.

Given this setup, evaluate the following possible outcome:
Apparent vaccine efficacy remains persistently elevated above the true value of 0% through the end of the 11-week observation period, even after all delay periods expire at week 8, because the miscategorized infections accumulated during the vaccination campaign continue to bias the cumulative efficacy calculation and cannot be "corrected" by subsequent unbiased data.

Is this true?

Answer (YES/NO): NO